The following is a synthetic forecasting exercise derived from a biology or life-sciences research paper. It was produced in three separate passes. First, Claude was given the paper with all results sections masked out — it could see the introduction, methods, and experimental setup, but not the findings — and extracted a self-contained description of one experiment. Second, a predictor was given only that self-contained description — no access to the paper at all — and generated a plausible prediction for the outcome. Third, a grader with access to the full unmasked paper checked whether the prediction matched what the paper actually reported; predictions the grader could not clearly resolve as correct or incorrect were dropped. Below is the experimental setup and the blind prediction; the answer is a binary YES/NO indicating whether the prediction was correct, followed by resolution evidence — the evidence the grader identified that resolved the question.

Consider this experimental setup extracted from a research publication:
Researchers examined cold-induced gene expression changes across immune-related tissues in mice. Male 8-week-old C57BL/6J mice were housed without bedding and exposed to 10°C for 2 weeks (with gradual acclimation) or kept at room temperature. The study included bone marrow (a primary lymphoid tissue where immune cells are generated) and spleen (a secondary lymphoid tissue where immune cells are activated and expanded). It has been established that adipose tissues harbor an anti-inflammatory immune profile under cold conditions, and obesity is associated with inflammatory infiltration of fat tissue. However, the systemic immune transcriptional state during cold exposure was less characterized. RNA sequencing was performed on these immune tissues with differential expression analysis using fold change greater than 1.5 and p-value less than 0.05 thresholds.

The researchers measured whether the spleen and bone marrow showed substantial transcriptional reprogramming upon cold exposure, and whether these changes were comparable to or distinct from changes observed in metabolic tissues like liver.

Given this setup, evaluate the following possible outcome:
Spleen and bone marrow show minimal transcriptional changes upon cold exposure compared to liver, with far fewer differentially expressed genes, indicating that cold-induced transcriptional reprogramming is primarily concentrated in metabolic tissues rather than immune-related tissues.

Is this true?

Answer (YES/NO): NO